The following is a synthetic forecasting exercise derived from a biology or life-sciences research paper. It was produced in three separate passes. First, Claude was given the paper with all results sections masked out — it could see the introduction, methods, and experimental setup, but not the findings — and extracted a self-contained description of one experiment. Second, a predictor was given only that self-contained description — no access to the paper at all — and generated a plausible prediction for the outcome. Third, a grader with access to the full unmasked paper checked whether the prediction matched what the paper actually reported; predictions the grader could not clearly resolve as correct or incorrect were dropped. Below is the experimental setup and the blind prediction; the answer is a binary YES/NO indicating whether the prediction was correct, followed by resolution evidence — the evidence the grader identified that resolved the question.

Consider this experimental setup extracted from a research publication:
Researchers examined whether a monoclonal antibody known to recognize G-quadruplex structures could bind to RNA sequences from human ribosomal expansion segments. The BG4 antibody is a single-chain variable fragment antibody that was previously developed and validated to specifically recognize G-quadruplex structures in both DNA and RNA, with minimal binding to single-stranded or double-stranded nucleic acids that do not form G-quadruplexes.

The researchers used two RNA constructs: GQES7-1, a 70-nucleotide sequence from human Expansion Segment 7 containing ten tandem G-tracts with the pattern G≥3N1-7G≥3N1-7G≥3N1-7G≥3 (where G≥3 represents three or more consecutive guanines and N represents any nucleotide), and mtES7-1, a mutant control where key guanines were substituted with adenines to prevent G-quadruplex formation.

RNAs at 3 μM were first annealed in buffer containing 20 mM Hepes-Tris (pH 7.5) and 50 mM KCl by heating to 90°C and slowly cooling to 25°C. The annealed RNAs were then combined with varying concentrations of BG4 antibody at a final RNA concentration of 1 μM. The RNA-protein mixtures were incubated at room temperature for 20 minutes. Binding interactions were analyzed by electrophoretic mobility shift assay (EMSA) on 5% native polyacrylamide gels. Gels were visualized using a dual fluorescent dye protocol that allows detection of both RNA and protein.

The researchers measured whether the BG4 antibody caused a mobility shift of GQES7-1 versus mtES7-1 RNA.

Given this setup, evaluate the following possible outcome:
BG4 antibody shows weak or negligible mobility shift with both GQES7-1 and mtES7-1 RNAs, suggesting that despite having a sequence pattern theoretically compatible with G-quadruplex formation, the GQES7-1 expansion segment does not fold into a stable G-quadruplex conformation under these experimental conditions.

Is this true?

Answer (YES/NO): NO